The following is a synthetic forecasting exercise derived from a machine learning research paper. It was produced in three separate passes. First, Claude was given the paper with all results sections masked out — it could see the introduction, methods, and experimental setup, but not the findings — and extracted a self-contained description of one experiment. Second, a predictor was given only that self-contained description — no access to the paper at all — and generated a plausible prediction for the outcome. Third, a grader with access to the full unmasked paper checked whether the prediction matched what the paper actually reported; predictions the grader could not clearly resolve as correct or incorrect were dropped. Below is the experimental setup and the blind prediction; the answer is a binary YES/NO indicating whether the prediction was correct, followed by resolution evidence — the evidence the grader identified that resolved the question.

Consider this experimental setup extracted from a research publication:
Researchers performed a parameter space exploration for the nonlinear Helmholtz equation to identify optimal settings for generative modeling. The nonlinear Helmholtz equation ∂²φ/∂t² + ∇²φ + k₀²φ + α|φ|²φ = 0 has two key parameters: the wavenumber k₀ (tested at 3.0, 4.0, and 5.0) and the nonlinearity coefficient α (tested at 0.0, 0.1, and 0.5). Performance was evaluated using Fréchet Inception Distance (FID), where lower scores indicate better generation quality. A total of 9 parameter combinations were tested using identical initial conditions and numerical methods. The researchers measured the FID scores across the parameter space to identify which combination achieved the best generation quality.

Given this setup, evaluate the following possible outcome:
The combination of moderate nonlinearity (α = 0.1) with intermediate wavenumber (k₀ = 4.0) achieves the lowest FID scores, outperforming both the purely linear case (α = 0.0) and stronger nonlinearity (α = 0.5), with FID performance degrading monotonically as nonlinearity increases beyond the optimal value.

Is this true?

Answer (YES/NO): NO